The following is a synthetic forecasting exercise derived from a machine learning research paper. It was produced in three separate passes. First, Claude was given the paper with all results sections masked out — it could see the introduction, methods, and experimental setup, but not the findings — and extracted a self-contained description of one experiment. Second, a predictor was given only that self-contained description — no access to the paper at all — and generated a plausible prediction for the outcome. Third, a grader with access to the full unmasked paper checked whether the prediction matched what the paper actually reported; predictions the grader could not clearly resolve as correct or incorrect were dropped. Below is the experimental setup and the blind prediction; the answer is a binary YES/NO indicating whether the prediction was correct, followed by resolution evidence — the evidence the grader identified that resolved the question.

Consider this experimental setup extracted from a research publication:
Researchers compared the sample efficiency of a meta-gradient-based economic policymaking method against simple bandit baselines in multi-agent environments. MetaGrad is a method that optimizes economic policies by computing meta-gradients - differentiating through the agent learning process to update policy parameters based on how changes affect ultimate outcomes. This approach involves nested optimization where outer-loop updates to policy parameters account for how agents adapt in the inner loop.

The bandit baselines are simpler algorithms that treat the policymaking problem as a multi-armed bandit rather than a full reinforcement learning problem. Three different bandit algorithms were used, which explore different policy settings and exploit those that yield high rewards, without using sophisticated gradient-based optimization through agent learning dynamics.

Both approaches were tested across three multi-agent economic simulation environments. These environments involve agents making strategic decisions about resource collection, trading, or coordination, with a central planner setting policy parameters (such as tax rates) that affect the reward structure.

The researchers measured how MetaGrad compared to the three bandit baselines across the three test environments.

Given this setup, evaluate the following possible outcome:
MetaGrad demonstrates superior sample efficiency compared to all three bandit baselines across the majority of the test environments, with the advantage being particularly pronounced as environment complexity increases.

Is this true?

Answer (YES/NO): NO